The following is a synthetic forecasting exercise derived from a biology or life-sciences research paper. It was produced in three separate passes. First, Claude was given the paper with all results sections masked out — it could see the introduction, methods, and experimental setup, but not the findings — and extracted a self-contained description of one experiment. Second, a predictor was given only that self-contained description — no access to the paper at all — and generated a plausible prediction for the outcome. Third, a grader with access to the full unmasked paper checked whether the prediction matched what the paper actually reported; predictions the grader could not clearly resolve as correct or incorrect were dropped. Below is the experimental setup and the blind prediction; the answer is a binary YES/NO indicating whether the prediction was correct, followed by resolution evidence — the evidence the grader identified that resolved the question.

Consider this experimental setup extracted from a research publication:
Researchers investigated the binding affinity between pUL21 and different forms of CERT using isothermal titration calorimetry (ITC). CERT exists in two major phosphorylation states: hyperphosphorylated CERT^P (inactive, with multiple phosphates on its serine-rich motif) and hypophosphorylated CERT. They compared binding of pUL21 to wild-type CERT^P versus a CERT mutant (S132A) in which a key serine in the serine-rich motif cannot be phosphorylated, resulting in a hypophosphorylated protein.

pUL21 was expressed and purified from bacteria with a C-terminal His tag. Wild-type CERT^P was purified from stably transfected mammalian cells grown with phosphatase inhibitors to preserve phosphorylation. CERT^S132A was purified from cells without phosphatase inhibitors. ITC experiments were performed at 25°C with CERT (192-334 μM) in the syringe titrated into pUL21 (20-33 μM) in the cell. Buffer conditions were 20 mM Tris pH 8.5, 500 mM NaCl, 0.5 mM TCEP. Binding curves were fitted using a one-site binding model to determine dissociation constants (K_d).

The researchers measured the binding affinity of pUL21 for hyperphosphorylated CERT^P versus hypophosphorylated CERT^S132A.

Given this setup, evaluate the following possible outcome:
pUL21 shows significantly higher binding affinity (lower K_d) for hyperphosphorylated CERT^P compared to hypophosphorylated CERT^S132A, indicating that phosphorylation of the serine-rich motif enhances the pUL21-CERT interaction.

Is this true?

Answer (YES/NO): NO